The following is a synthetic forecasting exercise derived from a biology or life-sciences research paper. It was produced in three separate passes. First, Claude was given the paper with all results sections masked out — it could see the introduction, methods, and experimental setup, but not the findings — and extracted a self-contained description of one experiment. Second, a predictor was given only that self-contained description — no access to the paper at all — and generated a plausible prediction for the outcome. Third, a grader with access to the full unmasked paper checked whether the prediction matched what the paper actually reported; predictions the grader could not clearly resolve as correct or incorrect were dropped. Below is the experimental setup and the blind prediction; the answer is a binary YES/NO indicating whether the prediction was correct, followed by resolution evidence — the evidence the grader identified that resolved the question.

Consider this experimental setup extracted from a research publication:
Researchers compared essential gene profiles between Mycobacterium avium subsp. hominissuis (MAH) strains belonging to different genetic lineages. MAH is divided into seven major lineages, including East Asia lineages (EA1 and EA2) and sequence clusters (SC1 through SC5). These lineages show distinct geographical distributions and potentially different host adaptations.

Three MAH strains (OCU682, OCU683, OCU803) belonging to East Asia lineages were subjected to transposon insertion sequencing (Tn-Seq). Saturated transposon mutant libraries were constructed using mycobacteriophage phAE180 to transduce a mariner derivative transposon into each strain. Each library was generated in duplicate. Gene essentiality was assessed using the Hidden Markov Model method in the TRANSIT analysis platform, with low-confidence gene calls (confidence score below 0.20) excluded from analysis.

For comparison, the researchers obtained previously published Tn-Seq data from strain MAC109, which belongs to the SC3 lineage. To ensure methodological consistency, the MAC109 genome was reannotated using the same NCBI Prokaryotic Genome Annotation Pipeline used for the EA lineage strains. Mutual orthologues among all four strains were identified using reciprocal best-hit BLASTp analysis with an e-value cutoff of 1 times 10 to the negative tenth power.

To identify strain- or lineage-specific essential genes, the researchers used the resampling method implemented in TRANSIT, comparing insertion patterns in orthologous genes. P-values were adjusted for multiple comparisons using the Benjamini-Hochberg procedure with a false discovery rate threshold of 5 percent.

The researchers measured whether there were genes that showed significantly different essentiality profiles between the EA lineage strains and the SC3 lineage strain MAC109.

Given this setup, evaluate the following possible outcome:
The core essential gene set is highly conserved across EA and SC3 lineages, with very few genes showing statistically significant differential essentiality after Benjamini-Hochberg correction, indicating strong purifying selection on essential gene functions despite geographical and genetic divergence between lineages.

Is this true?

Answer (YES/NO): NO